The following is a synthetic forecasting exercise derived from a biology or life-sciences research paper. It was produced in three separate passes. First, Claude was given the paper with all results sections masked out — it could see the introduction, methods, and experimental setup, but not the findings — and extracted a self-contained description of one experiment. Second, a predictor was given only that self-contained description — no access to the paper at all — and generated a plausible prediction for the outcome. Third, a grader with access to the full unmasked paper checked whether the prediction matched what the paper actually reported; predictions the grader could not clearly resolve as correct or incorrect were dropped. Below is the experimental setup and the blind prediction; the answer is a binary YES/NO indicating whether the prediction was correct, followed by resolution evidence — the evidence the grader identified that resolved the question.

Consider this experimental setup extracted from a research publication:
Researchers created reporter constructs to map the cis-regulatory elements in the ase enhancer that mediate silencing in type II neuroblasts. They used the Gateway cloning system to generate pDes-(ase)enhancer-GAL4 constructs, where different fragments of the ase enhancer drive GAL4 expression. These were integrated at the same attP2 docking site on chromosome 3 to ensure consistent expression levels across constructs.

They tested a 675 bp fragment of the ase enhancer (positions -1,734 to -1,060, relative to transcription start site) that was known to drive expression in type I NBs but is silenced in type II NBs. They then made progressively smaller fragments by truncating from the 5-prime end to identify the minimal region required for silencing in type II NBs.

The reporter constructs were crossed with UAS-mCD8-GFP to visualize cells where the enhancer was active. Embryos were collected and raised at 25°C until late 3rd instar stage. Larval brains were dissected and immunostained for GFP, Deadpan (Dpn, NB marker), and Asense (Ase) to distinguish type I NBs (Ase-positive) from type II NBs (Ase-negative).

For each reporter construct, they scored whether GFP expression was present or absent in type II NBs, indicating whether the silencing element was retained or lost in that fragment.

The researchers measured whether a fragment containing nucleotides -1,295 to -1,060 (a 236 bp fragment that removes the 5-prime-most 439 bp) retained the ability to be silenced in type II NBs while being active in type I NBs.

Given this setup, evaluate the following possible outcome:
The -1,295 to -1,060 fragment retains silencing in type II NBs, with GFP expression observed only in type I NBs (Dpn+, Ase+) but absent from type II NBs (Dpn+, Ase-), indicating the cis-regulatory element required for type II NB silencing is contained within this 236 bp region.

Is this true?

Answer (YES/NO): YES